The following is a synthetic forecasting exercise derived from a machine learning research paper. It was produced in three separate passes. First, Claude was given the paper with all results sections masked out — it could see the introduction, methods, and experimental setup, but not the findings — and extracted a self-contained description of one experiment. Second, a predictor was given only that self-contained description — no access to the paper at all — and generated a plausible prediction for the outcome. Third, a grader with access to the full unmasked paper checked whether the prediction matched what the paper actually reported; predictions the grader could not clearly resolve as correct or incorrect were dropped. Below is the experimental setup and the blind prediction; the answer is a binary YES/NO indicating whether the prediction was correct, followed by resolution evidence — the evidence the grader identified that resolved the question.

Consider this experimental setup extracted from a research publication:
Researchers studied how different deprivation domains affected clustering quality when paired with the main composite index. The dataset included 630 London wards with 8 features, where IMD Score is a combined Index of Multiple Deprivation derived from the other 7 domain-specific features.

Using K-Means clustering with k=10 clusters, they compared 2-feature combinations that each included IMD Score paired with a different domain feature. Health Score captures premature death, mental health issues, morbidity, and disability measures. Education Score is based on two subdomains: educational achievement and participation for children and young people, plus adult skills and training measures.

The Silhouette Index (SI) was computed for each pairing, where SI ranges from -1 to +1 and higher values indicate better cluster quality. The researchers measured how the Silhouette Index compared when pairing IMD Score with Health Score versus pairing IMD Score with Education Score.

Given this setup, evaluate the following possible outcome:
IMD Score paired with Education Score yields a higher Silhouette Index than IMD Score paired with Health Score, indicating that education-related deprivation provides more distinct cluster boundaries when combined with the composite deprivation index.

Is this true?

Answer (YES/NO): NO